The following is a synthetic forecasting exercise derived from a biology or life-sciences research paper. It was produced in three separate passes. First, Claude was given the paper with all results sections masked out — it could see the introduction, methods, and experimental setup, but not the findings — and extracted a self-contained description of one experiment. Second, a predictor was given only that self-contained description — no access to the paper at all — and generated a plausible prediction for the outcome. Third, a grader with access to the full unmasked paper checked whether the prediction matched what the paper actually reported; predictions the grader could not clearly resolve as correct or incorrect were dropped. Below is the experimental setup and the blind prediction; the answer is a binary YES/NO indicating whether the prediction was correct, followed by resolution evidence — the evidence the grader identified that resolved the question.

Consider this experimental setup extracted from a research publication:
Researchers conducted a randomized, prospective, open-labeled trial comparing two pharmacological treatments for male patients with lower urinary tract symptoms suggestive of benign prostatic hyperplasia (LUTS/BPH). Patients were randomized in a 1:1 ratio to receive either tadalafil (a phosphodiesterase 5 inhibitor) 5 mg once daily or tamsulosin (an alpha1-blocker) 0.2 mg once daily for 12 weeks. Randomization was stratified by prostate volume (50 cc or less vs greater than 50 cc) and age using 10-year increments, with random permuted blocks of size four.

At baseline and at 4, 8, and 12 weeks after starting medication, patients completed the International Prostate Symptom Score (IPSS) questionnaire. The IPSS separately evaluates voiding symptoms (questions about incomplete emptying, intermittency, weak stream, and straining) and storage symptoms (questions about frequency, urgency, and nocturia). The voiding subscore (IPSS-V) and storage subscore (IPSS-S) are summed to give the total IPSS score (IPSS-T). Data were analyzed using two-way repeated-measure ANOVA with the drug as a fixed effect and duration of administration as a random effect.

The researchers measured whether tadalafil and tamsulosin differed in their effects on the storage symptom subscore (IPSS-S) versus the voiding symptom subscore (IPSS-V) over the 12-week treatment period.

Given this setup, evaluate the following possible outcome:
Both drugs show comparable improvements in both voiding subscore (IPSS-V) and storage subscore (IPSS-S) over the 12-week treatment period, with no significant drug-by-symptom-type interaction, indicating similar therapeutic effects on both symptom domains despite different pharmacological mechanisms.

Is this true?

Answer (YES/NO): NO